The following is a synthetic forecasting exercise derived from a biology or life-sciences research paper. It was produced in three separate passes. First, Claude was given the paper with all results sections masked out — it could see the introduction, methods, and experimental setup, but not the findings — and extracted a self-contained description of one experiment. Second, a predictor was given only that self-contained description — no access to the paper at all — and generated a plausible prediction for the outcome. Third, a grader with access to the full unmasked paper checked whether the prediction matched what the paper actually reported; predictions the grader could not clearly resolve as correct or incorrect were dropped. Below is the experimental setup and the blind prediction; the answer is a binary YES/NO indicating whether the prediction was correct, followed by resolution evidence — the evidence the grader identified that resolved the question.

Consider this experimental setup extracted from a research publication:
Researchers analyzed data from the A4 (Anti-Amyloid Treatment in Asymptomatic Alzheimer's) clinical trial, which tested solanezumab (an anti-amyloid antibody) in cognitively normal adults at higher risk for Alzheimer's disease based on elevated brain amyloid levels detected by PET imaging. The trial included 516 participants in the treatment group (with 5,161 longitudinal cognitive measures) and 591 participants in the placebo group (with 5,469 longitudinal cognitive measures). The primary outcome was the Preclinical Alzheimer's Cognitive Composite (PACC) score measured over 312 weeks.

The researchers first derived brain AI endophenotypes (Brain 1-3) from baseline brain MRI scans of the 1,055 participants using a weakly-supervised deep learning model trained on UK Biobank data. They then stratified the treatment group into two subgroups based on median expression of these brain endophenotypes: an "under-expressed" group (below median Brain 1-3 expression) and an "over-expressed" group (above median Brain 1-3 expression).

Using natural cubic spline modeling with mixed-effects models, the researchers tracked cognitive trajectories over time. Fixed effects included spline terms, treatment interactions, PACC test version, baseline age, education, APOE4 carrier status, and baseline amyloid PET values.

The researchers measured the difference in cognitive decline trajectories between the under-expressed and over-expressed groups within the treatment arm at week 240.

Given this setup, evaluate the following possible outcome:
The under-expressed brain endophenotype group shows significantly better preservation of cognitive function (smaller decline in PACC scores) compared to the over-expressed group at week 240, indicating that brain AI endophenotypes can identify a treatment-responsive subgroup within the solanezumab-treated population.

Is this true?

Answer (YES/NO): YES